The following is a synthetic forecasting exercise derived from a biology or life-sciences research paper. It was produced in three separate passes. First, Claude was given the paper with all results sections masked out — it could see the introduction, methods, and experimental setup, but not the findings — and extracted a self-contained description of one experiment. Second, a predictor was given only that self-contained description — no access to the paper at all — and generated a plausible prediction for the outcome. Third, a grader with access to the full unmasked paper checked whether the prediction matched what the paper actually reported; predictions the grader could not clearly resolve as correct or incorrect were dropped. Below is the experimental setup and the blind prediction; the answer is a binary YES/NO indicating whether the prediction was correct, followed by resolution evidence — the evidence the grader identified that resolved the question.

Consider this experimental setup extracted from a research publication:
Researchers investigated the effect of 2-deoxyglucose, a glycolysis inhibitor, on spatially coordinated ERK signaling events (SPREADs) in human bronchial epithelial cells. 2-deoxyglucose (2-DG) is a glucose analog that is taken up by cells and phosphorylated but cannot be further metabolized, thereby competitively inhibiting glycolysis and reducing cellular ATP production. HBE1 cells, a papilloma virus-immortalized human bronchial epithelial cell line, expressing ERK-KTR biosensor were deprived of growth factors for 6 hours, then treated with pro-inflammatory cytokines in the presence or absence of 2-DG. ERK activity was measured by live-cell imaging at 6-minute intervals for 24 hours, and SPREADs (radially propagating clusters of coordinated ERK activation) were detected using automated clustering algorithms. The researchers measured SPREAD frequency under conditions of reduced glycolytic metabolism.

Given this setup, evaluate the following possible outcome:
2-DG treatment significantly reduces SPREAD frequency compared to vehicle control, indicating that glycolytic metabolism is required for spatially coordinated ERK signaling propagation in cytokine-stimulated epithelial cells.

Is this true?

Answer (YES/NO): YES